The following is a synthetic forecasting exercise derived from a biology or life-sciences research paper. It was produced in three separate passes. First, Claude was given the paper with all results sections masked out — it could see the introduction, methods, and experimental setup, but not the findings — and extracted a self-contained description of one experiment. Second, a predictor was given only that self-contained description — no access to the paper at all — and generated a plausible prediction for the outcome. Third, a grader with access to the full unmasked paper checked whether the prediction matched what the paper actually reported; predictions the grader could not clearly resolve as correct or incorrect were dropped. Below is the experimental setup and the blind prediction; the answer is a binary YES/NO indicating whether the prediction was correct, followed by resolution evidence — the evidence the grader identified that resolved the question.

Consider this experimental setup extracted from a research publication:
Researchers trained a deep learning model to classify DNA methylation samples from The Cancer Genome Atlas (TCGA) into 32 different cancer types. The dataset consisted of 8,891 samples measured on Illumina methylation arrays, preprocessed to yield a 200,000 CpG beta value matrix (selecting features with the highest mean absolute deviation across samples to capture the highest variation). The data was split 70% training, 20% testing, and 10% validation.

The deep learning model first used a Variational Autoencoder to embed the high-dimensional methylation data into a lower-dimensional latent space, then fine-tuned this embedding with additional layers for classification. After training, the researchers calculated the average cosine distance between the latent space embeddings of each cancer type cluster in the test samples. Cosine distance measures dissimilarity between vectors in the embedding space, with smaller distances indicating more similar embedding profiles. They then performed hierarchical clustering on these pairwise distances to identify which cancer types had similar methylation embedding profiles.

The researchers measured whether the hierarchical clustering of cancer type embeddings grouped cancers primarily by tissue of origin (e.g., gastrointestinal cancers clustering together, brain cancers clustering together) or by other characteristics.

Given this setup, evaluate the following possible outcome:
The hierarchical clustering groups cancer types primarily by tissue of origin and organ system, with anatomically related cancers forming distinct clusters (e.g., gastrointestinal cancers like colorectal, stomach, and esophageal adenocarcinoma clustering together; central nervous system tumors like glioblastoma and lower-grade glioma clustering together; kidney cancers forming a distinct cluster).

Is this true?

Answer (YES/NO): NO